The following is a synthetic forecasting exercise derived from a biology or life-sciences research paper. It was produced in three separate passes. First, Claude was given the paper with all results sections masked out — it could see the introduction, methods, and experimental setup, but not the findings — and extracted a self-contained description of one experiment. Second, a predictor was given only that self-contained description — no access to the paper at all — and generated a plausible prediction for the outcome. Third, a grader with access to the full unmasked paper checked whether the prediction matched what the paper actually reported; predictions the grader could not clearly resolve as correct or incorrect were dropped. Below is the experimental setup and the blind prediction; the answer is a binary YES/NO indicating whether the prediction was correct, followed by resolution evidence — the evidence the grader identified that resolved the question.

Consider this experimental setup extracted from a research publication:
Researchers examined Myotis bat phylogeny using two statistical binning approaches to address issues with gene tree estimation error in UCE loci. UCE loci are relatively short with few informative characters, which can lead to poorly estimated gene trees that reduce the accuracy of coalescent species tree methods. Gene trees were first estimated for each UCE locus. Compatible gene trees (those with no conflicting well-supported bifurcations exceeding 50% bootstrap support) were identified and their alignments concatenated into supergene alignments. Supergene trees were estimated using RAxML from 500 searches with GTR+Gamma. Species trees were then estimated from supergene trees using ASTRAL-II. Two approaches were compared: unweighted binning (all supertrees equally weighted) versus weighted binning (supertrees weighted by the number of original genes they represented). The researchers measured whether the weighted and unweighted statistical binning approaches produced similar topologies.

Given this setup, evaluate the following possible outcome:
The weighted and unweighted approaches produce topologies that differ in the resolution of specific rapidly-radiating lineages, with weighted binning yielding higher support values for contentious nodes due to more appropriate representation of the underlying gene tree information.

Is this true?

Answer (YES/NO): NO